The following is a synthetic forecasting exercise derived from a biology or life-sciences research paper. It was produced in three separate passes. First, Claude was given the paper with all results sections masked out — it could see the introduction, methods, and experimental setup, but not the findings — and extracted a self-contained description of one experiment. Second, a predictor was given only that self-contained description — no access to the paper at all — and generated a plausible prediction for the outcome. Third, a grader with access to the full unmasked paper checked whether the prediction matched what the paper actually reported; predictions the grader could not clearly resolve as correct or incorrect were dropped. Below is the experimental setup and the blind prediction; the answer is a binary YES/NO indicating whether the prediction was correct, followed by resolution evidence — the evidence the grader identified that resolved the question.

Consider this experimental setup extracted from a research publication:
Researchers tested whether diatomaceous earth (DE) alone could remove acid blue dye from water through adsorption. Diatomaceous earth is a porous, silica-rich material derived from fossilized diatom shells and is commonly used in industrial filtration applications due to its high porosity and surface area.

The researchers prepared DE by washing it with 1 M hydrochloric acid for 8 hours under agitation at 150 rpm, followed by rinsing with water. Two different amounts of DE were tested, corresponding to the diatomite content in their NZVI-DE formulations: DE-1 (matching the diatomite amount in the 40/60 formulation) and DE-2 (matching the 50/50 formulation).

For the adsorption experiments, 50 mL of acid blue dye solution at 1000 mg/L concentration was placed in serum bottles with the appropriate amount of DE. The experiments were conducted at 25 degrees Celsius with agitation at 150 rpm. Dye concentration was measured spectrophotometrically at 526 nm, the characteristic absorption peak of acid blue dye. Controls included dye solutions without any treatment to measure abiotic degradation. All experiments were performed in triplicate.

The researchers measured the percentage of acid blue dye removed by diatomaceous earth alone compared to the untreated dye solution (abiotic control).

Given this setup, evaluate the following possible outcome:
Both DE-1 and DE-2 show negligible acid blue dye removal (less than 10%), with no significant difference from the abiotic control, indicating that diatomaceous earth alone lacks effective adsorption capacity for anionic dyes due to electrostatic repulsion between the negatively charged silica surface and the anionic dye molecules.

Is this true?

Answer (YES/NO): NO